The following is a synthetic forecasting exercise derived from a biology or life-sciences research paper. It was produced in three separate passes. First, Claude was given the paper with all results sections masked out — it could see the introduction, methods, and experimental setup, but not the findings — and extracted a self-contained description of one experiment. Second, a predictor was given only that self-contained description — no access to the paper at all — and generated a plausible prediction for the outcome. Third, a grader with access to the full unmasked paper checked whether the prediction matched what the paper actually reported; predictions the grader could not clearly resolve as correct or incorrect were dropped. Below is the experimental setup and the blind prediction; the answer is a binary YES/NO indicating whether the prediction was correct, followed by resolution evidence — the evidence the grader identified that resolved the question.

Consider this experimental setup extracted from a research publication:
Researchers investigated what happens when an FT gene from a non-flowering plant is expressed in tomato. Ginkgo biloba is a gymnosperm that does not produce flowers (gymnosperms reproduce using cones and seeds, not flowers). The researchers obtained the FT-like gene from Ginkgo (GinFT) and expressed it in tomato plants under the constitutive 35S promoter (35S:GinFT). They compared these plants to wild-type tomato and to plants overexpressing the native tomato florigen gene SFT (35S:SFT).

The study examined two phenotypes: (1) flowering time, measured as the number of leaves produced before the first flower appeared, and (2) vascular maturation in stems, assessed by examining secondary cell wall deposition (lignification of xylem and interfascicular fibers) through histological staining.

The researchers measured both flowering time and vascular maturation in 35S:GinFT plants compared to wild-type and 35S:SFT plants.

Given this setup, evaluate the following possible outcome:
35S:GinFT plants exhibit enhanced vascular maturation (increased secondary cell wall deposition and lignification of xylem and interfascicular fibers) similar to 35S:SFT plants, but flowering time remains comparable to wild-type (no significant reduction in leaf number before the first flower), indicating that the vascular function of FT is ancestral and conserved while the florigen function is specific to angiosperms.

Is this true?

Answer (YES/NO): NO